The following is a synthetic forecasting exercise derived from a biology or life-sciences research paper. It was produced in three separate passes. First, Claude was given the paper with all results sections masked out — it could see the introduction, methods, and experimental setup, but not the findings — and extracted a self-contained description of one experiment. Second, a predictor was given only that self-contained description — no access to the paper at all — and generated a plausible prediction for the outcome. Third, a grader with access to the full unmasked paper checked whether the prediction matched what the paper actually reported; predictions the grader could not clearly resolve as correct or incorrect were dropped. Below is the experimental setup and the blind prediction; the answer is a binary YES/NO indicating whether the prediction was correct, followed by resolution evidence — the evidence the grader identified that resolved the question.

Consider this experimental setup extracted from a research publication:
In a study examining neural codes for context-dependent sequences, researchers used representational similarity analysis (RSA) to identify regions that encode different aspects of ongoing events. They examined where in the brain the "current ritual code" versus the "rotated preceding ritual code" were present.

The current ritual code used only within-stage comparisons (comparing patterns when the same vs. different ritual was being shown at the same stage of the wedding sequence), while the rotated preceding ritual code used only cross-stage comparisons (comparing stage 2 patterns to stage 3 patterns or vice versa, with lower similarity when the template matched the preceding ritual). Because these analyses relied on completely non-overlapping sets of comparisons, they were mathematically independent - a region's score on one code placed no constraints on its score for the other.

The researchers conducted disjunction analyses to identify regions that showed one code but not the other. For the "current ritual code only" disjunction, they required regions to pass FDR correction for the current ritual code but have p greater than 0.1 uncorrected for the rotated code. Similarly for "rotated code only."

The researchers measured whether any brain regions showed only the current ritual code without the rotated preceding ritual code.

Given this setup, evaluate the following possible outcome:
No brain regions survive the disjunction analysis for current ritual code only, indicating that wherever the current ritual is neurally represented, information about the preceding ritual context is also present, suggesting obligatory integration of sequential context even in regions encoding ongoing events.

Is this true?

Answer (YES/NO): NO